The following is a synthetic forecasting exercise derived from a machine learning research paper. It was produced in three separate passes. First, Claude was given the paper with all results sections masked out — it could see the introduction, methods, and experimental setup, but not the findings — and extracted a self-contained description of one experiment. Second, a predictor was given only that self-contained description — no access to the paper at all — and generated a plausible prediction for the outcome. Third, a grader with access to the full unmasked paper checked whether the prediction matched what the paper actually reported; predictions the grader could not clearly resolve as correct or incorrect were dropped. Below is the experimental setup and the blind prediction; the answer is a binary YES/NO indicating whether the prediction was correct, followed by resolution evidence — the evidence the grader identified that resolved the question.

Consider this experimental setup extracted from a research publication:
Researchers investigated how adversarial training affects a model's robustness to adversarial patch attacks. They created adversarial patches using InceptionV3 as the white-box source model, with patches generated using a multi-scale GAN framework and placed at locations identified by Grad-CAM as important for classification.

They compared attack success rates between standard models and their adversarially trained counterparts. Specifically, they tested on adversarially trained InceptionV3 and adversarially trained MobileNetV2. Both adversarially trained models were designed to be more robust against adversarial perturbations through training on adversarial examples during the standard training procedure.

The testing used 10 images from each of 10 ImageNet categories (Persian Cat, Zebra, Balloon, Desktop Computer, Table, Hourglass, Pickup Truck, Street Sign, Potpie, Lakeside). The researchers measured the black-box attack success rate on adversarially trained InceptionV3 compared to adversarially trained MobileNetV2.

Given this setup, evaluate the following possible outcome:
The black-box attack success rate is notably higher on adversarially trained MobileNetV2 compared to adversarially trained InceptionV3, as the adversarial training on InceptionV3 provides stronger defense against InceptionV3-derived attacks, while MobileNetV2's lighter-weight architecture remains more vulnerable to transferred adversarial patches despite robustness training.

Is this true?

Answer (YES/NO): YES